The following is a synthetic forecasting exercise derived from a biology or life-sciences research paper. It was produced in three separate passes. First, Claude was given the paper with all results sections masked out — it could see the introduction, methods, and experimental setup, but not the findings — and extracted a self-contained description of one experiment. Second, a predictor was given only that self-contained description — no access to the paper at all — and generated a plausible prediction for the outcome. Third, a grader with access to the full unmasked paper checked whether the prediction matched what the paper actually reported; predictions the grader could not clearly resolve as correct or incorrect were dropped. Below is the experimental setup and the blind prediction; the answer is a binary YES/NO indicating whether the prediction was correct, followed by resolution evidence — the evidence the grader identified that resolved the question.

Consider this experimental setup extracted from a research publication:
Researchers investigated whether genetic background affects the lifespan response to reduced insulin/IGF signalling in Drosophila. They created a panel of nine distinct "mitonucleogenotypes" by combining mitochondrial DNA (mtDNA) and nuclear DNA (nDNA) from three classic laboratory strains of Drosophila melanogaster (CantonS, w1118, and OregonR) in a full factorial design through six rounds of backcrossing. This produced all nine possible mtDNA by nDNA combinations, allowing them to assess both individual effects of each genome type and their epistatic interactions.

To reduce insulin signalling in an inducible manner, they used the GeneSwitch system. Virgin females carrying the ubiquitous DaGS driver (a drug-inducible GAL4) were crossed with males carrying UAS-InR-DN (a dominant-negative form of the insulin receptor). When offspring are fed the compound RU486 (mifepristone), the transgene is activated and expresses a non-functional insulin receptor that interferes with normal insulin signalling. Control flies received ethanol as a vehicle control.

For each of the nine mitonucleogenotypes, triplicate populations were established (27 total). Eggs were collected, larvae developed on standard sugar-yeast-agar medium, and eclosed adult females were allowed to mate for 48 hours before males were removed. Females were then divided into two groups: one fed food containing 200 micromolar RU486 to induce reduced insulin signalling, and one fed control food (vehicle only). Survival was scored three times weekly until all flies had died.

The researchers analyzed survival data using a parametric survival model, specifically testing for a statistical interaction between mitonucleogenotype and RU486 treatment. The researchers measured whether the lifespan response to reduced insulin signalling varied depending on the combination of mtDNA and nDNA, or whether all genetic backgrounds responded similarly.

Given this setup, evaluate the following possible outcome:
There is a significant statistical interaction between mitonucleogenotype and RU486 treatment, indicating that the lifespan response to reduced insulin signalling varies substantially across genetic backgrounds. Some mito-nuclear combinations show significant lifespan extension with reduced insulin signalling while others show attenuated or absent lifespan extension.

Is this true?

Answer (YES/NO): NO